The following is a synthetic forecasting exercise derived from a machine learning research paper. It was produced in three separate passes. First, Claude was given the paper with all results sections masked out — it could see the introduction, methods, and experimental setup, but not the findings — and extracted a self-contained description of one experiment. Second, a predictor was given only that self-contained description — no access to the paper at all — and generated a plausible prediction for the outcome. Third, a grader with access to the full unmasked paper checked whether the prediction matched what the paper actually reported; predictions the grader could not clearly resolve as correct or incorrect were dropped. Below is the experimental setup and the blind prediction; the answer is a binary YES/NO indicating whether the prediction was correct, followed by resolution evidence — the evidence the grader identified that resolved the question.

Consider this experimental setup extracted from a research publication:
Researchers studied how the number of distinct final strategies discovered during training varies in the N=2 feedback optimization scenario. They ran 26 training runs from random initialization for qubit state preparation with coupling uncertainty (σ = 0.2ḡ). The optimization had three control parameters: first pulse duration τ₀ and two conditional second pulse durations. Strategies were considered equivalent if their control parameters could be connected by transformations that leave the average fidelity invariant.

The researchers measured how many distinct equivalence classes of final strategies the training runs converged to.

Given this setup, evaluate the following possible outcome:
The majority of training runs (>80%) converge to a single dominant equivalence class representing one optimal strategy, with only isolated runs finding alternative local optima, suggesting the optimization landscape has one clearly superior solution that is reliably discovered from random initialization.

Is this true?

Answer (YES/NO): NO